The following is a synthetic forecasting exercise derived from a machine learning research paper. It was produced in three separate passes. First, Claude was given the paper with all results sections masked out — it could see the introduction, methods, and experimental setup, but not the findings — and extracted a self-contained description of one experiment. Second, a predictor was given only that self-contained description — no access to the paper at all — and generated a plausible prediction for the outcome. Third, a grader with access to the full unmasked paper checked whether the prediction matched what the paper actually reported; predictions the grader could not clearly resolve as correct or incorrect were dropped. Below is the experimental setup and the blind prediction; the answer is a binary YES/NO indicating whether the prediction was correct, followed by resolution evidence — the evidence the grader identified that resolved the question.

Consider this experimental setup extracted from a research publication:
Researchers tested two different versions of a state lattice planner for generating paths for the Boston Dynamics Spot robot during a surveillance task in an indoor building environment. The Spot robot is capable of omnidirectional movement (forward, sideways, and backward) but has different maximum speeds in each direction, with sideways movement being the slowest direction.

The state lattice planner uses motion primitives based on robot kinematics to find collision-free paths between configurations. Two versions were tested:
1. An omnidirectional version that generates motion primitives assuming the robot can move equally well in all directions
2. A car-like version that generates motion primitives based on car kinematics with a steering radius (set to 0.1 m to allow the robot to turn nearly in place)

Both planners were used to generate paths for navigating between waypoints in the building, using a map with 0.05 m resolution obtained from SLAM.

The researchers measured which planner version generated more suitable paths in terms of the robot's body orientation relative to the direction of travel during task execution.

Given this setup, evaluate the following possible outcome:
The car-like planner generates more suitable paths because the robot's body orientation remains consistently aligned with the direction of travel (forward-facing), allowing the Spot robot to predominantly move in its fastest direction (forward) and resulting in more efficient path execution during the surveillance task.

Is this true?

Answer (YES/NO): YES